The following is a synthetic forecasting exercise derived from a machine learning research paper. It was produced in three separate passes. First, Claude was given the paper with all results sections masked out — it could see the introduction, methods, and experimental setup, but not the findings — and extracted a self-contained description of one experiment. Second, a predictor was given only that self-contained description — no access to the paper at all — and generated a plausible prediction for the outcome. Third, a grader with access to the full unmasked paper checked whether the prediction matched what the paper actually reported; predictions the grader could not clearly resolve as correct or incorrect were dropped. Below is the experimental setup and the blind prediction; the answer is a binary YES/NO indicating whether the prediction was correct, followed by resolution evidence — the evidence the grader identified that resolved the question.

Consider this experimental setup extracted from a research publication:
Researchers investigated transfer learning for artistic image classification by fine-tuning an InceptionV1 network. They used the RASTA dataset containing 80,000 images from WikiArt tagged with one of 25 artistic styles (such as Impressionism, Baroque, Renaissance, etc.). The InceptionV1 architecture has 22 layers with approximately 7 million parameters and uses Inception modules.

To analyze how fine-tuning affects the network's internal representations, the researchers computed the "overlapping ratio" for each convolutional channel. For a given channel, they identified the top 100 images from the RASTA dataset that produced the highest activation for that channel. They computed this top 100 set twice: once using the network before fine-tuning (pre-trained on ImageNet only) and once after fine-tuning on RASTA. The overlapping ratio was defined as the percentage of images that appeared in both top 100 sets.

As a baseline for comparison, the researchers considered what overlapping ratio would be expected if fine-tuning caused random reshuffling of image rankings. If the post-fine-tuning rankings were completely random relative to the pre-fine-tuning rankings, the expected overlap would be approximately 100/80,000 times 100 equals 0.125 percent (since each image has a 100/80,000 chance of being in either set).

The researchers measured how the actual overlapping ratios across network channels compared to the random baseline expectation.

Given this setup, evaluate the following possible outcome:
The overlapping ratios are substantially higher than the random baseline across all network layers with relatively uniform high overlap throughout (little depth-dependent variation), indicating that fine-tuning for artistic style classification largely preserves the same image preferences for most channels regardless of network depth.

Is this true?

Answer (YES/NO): NO